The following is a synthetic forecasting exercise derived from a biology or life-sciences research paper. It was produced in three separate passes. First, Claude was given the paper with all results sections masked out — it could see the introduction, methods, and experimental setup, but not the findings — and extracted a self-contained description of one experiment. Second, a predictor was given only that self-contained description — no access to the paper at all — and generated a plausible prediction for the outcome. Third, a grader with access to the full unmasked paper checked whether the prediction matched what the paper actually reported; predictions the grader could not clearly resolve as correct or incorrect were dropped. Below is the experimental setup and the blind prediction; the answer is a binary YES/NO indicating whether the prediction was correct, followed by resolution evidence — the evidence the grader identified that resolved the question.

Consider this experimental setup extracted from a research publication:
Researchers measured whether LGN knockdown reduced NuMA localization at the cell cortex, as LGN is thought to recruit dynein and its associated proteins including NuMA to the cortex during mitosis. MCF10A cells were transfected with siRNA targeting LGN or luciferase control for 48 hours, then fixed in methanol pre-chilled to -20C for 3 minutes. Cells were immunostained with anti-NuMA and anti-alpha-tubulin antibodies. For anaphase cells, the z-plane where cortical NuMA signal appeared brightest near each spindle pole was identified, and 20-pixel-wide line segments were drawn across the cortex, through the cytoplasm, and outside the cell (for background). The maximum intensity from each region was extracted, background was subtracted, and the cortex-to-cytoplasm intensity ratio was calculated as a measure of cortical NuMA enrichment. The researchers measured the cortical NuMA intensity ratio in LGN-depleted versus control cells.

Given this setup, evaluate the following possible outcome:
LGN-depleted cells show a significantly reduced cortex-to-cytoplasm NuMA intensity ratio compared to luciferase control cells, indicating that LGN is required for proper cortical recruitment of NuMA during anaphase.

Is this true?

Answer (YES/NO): YES